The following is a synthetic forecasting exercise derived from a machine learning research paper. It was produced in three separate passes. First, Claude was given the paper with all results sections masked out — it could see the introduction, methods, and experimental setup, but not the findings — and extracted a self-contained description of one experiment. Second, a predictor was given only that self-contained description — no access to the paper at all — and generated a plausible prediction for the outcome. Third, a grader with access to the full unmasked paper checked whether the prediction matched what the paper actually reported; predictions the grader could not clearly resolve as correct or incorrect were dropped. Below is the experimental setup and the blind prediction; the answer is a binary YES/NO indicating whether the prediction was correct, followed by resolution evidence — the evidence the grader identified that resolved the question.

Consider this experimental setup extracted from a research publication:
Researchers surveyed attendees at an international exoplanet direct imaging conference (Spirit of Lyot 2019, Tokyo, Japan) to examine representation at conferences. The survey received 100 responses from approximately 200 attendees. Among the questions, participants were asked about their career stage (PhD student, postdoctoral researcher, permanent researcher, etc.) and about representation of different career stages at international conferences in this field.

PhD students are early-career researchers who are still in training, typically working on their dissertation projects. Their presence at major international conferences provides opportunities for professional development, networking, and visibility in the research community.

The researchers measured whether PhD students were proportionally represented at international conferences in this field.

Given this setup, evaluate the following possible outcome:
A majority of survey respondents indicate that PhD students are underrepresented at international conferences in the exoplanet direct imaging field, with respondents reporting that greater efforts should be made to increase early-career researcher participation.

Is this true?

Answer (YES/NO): NO